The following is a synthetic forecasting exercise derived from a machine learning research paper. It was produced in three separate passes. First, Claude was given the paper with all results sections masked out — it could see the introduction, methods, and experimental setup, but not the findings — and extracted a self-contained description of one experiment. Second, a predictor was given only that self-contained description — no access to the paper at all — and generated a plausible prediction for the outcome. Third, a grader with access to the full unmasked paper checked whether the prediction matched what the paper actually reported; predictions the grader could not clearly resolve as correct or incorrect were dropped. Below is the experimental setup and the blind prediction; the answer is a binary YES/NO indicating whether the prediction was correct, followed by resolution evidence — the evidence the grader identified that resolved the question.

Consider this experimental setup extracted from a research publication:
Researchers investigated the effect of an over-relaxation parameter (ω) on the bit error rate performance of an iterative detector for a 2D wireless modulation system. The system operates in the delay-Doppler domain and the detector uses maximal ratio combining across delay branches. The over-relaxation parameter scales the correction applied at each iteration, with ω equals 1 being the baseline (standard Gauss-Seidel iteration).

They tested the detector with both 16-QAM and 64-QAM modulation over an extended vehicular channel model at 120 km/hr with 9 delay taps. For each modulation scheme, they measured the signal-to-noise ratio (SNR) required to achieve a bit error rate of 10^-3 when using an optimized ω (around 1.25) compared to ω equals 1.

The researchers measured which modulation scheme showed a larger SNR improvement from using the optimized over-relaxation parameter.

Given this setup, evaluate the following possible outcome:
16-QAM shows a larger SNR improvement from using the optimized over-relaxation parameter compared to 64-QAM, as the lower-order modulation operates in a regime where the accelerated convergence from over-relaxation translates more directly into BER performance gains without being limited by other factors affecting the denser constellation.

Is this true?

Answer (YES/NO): NO